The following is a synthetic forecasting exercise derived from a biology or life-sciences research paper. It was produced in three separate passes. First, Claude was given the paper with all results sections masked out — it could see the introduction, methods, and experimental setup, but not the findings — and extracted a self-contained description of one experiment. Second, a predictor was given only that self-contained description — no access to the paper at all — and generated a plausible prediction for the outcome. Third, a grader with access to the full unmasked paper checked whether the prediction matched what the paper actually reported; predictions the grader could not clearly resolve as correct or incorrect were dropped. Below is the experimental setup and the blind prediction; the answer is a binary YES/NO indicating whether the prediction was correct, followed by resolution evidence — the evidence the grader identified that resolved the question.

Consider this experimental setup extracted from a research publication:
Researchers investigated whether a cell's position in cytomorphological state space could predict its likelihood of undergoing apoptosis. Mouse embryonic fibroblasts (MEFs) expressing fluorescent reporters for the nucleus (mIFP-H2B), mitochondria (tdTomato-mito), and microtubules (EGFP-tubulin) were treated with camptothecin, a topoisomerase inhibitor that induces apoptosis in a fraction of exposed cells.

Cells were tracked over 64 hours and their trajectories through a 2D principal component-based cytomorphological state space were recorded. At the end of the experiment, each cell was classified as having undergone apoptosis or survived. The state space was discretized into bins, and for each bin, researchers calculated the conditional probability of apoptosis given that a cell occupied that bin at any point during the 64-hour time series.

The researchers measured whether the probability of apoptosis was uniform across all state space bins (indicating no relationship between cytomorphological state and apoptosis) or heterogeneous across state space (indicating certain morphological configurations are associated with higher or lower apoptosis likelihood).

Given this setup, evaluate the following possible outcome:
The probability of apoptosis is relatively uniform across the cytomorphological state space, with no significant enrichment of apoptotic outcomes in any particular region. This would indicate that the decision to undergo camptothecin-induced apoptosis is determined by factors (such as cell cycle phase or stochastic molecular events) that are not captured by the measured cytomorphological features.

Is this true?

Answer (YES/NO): NO